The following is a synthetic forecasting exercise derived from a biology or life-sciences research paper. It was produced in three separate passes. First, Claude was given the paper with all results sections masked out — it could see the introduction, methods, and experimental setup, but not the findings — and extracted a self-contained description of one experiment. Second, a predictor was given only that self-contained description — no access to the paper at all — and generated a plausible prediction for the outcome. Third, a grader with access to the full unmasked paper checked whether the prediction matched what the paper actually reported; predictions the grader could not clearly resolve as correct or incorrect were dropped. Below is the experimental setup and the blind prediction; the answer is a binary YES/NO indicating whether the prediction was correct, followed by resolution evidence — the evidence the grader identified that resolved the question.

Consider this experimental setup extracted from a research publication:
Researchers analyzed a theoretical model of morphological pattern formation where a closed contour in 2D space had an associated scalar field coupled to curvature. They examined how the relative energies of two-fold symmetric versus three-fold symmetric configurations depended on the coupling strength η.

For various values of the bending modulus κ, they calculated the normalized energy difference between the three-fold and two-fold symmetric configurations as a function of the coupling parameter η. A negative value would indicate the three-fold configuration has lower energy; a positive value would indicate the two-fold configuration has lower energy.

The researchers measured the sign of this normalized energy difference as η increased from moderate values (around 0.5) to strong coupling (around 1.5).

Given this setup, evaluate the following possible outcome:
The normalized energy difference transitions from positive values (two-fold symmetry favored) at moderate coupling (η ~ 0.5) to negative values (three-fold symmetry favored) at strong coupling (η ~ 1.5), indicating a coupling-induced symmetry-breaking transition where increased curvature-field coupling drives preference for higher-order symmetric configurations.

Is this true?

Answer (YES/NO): YES